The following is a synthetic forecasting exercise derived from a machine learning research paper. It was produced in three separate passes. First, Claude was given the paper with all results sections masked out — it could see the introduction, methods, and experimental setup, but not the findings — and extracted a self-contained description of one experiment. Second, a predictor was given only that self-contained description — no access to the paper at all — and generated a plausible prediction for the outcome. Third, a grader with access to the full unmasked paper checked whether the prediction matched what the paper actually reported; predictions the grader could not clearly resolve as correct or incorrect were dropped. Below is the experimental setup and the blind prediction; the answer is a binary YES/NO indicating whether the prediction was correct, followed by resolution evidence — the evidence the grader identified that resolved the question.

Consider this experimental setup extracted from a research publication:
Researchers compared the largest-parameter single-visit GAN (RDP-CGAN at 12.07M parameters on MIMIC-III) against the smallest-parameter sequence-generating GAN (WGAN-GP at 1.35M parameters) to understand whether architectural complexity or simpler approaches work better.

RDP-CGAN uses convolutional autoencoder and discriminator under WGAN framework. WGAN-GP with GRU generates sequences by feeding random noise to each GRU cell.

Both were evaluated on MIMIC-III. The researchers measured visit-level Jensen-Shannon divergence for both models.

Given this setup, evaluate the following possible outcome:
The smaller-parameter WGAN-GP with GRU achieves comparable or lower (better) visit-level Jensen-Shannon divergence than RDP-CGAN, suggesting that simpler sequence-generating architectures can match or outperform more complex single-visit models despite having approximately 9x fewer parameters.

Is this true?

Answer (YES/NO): NO